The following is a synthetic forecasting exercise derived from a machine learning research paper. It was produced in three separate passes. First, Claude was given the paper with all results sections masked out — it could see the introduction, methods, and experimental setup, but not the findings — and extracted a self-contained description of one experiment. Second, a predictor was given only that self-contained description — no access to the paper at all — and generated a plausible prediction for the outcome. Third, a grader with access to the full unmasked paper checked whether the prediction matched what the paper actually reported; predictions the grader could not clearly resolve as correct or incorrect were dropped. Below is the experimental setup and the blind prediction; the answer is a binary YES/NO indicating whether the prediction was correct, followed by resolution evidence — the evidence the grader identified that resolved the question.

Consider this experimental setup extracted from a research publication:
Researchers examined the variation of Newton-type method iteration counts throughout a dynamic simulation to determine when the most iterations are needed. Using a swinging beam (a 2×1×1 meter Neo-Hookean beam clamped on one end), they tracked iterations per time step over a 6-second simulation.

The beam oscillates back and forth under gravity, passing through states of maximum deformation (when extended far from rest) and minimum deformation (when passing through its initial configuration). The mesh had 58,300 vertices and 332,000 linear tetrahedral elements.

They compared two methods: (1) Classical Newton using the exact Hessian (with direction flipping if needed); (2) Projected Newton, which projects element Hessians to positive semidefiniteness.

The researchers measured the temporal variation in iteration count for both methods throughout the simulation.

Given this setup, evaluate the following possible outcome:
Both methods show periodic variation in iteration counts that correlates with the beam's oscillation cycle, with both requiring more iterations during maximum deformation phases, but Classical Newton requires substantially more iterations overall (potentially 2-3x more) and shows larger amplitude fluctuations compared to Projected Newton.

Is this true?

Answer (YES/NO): NO